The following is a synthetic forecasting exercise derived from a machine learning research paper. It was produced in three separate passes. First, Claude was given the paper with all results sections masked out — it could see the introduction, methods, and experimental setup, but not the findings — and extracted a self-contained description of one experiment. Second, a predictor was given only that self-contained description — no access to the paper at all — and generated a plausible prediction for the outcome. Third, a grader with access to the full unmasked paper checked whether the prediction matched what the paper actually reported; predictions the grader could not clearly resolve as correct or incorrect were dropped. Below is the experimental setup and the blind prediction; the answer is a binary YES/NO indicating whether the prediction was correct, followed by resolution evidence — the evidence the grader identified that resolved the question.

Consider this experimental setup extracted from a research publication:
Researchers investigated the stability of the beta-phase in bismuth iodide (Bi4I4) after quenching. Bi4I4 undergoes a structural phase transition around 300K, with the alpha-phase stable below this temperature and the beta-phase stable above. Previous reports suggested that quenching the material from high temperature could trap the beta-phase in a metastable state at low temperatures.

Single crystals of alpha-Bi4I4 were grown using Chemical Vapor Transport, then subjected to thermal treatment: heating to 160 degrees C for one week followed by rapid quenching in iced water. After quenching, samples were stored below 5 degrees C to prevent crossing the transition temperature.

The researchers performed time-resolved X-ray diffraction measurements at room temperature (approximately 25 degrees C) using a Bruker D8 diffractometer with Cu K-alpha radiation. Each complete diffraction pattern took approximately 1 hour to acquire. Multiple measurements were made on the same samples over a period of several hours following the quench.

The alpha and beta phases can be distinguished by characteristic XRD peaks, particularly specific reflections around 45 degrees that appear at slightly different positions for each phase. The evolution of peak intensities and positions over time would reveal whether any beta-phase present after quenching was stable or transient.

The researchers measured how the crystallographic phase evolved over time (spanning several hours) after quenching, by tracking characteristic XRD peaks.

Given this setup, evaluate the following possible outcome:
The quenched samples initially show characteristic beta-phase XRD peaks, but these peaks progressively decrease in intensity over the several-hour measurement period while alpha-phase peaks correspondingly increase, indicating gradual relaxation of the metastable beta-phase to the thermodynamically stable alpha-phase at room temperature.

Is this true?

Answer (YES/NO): NO